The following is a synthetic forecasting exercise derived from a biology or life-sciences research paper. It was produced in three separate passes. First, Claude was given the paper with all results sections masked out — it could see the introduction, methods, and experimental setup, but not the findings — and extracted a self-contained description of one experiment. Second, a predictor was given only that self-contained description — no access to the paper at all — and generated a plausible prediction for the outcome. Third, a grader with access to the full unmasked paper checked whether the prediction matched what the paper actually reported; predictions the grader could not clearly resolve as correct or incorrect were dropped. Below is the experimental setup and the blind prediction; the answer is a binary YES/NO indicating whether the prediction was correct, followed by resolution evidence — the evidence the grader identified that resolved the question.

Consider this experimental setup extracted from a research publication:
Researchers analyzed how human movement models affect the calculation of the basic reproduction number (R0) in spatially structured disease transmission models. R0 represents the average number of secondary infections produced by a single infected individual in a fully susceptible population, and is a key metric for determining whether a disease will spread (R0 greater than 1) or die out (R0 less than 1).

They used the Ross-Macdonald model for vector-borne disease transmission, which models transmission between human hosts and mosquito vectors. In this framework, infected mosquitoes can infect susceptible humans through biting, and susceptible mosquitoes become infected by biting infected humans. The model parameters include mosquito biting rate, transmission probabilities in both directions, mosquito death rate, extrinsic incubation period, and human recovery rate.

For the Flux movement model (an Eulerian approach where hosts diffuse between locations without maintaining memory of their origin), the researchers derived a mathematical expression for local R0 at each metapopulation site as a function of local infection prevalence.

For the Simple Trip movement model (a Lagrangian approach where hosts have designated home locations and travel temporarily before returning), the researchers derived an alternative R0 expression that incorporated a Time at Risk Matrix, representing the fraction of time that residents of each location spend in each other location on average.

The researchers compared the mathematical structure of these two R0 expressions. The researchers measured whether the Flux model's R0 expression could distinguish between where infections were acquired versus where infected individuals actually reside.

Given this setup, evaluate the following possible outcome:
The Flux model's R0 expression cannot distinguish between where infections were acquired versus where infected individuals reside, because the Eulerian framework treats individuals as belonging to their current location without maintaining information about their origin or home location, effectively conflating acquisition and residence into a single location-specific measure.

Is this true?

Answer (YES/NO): YES